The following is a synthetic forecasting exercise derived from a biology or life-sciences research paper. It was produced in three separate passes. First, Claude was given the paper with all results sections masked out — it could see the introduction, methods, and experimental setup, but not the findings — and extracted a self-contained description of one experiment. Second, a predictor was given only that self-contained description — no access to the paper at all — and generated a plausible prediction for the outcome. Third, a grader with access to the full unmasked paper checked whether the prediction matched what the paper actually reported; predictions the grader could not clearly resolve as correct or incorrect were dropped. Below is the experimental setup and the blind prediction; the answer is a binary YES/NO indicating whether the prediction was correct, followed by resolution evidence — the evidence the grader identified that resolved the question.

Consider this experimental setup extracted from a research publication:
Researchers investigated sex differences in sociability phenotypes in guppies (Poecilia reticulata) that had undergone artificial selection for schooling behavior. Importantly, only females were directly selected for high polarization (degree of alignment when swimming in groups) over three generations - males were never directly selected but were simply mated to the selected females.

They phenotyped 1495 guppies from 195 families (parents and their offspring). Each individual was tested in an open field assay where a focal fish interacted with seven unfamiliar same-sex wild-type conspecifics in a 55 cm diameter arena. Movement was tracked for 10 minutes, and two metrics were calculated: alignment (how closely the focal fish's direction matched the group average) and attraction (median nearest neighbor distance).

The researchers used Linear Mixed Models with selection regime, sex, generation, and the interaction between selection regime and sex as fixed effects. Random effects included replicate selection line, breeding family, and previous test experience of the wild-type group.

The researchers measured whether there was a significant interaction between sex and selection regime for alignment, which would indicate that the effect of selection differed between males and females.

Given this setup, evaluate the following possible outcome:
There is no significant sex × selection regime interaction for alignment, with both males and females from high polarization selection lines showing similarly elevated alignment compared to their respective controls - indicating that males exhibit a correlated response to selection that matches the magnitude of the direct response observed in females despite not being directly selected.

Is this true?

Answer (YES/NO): NO